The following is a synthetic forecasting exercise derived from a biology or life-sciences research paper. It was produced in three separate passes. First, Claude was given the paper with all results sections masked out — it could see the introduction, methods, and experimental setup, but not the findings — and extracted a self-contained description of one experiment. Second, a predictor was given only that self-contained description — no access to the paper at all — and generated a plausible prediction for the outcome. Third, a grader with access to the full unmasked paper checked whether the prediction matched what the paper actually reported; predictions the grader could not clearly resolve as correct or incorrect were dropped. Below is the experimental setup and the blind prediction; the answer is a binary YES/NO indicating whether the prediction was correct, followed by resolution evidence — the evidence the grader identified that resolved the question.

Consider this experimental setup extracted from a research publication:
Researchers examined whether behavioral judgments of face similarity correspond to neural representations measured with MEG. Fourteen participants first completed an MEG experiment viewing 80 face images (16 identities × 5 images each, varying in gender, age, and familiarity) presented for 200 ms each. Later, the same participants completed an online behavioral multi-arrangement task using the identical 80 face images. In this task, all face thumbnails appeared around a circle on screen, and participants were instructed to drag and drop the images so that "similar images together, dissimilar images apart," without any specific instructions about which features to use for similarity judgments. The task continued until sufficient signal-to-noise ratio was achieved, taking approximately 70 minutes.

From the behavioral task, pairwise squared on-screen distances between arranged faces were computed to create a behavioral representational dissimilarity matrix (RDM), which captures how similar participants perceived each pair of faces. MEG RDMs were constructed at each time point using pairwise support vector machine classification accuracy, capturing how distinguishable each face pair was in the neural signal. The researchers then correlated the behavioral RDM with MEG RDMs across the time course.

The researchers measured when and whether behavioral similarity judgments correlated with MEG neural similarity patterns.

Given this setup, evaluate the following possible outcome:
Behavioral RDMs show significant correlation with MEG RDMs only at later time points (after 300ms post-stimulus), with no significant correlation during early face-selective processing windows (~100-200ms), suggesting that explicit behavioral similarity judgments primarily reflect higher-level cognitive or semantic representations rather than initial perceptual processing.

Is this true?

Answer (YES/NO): NO